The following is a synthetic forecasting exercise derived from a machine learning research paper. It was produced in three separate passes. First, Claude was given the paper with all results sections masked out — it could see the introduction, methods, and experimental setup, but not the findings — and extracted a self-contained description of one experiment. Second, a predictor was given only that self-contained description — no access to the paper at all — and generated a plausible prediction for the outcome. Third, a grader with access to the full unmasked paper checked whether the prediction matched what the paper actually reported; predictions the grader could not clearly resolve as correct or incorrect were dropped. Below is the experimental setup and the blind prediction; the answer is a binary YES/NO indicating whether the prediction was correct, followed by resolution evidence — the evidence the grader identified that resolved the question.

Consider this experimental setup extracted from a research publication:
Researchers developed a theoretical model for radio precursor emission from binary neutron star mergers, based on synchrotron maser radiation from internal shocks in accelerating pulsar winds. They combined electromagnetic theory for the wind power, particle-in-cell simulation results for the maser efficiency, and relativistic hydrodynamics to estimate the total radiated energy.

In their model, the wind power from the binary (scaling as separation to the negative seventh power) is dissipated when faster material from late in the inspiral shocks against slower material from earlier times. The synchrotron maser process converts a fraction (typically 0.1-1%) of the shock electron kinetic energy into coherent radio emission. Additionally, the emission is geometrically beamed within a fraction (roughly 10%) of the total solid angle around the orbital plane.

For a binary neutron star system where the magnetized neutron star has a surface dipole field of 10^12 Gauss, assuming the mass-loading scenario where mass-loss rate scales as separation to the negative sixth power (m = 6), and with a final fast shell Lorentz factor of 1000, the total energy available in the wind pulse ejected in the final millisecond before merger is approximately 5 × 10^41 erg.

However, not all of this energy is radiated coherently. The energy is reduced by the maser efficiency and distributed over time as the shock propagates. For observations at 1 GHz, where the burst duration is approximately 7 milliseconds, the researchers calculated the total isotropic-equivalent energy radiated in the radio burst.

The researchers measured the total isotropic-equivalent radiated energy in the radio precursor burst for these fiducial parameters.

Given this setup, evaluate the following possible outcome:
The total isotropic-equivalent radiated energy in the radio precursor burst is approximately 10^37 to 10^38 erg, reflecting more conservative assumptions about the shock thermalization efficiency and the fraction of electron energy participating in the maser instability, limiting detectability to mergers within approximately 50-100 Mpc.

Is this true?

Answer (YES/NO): NO